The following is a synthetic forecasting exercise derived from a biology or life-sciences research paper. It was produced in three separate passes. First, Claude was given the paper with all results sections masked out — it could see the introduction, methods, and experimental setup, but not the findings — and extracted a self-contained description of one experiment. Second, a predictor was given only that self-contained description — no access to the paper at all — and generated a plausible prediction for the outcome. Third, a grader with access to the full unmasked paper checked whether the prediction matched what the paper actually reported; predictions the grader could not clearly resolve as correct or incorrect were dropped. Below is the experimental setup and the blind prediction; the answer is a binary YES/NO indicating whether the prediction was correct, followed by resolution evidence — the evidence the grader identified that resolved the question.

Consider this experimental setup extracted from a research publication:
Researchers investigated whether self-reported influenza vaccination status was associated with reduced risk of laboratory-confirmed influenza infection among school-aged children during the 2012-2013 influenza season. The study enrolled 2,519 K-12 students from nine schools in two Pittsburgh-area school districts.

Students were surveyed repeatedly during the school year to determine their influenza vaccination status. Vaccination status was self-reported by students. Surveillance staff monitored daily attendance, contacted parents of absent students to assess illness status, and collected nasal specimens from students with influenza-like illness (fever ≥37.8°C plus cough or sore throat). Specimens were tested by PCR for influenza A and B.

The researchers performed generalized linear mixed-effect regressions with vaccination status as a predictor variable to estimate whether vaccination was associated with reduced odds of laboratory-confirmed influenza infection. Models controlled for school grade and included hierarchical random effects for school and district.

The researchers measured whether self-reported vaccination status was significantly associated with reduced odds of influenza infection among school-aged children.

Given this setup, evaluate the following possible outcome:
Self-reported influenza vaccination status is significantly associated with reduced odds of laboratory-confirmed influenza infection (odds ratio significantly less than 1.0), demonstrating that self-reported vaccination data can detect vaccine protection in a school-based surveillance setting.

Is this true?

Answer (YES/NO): NO